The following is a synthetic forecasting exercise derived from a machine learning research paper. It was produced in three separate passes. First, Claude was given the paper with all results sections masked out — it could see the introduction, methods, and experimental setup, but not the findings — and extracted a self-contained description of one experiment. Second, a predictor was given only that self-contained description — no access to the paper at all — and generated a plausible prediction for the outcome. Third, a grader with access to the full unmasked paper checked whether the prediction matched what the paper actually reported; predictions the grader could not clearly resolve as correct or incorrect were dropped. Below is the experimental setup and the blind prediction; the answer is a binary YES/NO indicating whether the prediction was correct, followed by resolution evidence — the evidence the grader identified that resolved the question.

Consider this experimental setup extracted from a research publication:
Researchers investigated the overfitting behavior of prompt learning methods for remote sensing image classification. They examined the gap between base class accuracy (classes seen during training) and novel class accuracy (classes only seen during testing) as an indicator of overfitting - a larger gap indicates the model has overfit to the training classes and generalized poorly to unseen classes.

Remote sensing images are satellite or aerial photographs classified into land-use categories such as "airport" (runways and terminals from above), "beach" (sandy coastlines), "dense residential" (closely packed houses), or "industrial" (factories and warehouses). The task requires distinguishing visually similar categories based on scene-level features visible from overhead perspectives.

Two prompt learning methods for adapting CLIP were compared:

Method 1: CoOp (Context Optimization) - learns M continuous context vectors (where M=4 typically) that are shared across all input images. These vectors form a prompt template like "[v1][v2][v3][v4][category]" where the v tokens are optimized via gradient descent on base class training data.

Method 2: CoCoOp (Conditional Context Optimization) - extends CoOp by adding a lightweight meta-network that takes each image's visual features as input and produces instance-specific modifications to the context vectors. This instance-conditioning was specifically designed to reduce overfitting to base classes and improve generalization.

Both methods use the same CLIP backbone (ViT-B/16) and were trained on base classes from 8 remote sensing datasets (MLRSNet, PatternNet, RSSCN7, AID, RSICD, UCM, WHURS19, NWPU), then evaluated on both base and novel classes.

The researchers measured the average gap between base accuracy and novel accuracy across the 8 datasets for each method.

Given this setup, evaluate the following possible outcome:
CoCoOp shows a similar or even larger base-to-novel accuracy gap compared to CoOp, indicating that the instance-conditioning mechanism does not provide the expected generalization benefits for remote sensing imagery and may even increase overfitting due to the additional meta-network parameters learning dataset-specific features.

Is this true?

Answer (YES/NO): YES